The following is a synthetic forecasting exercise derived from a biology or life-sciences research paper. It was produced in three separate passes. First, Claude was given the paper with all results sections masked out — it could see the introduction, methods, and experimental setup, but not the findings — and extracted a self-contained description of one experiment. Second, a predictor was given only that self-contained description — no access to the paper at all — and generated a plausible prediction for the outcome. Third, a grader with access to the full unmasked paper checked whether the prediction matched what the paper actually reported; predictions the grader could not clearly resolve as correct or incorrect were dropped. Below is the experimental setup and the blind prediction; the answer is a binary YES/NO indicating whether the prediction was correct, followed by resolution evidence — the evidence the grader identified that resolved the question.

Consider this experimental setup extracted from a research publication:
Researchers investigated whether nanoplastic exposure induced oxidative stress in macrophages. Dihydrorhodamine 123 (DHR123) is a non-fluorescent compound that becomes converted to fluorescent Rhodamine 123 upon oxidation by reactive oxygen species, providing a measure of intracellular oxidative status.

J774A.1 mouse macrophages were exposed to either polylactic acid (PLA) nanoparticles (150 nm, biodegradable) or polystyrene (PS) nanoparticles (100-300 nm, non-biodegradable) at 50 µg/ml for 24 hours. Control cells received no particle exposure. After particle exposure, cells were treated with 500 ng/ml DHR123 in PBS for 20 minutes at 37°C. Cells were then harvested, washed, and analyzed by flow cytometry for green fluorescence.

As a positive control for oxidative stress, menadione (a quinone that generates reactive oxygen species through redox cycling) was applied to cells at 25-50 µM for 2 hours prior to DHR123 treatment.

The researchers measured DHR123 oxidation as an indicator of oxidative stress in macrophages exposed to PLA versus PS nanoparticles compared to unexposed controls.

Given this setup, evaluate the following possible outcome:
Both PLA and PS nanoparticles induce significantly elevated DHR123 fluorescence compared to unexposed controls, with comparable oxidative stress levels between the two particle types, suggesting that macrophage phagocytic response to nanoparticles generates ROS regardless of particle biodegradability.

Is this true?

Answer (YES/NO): NO